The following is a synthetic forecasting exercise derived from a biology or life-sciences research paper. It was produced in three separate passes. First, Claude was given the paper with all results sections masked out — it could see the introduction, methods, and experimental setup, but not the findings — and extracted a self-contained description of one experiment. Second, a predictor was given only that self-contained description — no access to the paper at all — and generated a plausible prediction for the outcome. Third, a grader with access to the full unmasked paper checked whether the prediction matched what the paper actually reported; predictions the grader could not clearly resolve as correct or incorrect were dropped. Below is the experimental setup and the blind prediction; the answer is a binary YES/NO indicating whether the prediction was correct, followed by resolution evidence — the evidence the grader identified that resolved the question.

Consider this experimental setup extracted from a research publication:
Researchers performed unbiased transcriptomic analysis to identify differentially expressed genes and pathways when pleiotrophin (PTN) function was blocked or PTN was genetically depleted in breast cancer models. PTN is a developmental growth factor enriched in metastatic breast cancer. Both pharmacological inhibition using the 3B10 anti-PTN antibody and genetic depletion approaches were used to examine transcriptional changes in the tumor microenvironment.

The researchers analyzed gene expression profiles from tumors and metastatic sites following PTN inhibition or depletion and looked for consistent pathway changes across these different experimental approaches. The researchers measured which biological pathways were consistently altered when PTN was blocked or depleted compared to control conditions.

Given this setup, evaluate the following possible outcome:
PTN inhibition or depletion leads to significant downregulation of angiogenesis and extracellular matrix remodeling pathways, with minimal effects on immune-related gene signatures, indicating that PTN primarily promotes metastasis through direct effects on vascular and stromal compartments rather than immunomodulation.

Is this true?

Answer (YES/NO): NO